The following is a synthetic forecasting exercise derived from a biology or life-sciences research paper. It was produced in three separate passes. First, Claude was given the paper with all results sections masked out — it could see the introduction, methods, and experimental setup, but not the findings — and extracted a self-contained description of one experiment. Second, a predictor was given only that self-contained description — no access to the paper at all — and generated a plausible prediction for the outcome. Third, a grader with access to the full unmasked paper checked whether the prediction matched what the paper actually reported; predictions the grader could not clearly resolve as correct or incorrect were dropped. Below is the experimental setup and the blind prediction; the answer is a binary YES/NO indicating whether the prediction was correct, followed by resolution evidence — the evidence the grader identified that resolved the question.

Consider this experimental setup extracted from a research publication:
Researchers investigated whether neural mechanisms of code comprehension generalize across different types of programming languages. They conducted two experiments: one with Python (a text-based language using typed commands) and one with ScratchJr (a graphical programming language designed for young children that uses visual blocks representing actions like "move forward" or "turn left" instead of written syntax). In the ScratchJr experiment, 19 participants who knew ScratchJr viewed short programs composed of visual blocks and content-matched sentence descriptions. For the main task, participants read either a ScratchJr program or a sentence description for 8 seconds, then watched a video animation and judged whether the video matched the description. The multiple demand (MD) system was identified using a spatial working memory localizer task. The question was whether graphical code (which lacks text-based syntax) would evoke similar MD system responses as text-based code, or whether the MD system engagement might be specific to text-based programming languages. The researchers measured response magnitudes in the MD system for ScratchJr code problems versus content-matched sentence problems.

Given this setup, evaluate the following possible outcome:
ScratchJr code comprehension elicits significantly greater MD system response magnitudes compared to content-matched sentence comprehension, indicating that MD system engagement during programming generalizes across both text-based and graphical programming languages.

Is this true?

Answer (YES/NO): YES